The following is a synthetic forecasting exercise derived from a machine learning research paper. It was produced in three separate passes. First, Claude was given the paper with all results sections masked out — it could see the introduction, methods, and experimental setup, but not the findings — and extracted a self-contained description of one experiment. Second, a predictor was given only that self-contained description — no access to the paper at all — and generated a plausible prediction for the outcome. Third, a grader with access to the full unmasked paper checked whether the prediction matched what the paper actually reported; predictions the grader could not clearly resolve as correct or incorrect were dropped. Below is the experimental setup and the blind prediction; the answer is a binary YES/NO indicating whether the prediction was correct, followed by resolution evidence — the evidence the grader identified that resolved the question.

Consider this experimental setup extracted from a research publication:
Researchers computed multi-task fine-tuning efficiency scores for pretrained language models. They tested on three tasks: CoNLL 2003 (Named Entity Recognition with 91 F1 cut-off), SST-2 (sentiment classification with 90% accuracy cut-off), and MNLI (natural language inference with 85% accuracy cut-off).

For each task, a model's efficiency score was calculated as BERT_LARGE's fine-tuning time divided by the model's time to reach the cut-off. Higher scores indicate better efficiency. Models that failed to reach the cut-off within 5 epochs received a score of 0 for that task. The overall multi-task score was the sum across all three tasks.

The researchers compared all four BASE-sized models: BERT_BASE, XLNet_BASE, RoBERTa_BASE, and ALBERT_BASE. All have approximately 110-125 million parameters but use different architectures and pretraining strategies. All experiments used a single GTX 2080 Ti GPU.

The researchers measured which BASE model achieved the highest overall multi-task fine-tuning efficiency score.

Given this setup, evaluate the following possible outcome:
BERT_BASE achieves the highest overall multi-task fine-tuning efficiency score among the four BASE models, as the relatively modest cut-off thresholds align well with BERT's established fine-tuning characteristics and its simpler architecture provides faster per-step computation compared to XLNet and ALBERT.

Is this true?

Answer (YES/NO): NO